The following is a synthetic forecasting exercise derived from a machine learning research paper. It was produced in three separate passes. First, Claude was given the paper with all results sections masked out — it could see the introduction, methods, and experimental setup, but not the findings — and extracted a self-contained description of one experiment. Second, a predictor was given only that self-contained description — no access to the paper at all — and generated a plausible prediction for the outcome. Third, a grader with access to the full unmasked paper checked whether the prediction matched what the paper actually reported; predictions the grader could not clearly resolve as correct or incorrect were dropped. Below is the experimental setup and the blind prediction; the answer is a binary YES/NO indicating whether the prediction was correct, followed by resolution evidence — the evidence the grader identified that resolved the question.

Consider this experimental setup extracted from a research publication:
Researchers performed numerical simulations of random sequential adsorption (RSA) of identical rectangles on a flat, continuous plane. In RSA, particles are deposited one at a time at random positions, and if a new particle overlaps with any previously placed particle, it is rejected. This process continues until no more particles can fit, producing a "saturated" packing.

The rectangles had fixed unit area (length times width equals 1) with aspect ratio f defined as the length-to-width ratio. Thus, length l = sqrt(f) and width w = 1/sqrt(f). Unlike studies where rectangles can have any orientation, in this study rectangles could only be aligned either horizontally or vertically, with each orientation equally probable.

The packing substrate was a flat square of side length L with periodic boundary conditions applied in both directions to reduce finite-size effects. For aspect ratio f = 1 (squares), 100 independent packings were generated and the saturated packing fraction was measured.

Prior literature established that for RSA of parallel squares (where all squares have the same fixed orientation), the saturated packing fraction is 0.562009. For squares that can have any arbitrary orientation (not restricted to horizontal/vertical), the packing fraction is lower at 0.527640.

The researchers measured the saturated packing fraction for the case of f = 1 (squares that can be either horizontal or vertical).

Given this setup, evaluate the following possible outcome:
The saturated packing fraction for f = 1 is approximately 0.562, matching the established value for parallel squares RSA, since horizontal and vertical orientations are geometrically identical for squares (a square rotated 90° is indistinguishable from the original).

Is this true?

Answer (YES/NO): YES